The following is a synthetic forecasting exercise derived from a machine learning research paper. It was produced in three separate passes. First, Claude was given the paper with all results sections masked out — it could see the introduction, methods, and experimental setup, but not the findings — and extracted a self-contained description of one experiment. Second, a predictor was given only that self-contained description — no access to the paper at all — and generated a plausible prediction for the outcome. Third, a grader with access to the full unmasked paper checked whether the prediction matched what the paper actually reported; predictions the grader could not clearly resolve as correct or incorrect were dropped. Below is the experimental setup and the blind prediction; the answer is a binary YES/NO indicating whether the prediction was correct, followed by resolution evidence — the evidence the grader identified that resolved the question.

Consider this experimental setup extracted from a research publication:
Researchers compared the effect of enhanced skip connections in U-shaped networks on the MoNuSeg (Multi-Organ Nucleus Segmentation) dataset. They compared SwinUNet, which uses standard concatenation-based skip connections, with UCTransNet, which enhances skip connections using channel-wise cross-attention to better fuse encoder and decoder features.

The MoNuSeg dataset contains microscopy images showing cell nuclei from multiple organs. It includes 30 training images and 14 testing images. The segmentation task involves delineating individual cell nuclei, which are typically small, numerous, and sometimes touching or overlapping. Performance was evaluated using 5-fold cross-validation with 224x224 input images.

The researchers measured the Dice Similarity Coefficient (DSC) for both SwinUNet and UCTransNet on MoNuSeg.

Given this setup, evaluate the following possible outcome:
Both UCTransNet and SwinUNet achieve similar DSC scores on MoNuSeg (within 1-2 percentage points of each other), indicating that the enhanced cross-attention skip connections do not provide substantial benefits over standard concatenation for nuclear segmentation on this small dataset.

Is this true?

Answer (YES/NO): YES